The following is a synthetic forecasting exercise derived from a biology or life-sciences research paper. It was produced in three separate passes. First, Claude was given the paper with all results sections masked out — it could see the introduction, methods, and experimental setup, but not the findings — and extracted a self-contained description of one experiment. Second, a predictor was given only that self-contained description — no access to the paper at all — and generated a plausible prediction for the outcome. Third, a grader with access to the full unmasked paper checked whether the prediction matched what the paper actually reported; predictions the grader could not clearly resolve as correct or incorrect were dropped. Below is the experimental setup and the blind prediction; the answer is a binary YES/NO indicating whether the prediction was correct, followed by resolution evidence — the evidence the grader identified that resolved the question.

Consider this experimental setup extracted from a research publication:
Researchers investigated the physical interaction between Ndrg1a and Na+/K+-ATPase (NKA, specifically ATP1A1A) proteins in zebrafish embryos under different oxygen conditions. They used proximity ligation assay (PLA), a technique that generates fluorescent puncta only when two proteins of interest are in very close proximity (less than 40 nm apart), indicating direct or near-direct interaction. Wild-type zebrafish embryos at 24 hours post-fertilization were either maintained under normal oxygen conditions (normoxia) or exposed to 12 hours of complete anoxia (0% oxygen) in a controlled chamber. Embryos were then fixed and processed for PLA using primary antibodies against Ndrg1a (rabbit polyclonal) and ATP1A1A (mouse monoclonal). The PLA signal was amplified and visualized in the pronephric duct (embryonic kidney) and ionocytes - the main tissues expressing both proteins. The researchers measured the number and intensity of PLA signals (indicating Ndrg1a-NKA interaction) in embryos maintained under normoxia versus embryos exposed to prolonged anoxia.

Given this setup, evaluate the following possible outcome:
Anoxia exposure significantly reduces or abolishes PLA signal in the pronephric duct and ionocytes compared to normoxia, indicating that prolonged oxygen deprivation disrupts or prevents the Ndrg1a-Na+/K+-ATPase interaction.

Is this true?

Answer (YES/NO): NO